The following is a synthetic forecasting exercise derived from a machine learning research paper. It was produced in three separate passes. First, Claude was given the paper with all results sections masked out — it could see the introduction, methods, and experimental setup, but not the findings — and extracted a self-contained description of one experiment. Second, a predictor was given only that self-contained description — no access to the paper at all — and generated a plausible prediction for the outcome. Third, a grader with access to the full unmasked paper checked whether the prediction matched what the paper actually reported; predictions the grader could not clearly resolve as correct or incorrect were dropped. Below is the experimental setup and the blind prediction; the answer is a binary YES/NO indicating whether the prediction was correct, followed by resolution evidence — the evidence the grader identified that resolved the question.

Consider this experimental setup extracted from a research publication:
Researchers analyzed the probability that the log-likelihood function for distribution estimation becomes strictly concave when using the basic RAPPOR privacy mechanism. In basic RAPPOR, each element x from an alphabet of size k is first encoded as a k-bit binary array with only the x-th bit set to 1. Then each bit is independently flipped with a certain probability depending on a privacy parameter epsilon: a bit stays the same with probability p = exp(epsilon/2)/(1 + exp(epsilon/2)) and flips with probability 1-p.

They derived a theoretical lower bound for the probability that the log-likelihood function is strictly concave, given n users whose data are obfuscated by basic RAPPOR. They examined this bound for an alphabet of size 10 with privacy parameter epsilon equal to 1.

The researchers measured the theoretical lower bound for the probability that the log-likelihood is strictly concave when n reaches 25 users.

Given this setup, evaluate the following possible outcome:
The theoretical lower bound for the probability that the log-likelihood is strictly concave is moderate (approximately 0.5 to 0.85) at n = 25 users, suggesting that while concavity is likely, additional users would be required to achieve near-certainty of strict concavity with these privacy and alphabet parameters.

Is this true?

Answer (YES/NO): NO